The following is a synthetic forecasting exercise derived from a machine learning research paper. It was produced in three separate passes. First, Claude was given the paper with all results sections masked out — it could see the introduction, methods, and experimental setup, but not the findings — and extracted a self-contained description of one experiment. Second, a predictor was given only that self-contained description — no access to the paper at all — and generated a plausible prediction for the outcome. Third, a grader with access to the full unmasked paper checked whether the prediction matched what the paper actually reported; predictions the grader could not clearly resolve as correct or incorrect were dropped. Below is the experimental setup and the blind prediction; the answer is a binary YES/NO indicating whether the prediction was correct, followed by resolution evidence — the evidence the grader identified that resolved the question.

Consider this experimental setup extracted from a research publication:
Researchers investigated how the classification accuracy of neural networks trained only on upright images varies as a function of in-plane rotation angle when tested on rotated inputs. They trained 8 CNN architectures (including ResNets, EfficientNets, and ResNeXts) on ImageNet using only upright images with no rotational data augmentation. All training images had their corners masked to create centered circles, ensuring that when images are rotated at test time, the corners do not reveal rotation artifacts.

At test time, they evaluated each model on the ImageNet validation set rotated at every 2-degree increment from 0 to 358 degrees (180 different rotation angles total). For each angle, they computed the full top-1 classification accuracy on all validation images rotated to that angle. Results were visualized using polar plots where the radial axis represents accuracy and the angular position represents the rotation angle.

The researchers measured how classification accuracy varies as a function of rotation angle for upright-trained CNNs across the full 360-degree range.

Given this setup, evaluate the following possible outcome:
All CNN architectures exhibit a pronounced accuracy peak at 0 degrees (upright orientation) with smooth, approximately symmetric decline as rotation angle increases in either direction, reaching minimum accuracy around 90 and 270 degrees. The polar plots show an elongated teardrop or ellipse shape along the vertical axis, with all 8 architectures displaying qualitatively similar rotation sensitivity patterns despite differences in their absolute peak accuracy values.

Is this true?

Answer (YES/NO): NO